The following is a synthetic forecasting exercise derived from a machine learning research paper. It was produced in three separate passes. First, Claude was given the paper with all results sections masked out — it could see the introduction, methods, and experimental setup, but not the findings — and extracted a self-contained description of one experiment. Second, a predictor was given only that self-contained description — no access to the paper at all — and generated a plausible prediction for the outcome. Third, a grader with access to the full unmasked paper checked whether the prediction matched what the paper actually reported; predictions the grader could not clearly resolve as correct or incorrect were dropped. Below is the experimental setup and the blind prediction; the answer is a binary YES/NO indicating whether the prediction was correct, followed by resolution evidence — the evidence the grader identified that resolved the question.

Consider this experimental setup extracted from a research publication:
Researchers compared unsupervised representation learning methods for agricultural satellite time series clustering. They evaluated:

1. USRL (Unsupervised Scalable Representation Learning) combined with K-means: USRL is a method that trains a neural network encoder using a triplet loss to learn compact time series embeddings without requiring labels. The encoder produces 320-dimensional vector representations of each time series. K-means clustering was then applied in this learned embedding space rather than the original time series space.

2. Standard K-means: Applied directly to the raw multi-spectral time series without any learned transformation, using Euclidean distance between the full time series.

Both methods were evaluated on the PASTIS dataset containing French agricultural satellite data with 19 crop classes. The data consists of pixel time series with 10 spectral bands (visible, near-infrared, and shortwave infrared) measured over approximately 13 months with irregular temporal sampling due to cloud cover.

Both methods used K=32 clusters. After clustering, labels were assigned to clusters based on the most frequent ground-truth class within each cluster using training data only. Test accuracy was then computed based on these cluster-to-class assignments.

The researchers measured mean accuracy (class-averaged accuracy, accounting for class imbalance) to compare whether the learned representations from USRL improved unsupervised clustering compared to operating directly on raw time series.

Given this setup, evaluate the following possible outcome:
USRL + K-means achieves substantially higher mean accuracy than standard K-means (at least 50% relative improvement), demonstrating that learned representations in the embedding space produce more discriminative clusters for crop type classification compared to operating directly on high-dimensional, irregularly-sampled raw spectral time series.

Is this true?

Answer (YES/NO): NO